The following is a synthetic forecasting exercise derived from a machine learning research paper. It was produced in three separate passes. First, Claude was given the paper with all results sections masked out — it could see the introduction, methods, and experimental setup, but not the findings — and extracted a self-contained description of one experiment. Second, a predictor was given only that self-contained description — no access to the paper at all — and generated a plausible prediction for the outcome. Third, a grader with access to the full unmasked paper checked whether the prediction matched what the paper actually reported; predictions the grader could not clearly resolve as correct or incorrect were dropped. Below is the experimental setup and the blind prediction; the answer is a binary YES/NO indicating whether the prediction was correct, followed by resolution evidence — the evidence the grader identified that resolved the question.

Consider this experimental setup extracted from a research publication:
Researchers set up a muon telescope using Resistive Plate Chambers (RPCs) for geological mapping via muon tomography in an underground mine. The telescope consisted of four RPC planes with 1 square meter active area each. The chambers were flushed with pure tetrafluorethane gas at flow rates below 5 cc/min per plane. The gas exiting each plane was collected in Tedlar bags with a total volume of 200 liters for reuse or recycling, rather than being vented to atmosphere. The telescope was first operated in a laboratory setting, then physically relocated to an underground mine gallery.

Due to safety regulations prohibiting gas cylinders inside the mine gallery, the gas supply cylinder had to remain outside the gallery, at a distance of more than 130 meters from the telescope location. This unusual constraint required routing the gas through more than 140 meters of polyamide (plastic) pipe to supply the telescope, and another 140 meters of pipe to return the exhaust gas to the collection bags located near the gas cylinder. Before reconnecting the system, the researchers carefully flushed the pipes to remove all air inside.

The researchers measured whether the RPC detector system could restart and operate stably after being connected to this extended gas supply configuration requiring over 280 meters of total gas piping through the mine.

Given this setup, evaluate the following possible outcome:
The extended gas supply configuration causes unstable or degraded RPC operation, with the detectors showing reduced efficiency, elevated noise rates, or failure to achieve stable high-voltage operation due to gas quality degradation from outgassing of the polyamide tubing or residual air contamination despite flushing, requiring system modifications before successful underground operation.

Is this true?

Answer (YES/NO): NO